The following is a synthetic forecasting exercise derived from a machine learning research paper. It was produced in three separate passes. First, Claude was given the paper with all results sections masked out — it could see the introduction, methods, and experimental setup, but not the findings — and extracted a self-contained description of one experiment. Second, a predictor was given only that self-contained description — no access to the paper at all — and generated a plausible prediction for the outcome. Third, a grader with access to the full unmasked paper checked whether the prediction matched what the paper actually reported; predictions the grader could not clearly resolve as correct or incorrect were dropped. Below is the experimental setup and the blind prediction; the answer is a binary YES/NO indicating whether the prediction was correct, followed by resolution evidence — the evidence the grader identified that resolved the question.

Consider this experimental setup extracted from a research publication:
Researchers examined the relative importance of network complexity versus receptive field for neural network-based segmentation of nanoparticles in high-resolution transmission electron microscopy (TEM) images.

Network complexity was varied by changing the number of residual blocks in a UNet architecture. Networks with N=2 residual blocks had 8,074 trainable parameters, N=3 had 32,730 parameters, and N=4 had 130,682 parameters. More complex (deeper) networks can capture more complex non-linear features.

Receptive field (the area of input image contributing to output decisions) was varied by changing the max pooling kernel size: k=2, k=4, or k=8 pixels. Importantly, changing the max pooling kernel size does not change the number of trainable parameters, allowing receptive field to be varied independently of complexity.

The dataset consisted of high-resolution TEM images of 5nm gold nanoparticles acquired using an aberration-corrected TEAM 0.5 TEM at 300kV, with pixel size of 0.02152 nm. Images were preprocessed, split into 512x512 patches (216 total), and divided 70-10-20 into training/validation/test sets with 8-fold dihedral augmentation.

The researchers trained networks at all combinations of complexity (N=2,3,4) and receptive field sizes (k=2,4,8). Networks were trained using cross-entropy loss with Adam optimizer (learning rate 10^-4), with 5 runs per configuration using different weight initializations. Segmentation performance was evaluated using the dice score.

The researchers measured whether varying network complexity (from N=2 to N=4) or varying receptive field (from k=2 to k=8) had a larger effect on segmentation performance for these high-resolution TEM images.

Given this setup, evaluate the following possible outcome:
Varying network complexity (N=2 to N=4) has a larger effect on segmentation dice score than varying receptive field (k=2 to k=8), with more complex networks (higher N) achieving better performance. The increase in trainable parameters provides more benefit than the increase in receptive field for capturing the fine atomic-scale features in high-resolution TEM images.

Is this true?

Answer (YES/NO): NO